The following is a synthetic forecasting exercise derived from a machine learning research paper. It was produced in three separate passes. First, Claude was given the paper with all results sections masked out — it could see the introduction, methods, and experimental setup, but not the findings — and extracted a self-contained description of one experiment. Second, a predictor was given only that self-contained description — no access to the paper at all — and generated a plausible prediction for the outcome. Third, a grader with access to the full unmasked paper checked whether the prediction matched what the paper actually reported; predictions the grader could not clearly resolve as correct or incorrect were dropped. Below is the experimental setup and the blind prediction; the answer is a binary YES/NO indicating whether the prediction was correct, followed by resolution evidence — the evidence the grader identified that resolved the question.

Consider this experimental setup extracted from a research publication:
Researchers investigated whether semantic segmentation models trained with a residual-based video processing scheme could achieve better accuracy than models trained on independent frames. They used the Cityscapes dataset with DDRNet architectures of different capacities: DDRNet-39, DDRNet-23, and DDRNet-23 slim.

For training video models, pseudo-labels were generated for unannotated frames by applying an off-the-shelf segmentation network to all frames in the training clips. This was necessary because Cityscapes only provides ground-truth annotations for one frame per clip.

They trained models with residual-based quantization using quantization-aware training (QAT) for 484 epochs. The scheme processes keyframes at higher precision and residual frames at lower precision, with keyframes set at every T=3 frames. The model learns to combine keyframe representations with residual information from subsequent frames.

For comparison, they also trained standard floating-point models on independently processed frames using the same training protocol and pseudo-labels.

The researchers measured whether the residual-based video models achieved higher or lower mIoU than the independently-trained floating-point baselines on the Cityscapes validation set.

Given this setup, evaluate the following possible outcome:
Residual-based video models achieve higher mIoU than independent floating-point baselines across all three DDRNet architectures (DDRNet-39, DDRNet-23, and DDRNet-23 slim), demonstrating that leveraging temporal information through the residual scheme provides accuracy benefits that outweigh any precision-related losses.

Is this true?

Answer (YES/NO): YES